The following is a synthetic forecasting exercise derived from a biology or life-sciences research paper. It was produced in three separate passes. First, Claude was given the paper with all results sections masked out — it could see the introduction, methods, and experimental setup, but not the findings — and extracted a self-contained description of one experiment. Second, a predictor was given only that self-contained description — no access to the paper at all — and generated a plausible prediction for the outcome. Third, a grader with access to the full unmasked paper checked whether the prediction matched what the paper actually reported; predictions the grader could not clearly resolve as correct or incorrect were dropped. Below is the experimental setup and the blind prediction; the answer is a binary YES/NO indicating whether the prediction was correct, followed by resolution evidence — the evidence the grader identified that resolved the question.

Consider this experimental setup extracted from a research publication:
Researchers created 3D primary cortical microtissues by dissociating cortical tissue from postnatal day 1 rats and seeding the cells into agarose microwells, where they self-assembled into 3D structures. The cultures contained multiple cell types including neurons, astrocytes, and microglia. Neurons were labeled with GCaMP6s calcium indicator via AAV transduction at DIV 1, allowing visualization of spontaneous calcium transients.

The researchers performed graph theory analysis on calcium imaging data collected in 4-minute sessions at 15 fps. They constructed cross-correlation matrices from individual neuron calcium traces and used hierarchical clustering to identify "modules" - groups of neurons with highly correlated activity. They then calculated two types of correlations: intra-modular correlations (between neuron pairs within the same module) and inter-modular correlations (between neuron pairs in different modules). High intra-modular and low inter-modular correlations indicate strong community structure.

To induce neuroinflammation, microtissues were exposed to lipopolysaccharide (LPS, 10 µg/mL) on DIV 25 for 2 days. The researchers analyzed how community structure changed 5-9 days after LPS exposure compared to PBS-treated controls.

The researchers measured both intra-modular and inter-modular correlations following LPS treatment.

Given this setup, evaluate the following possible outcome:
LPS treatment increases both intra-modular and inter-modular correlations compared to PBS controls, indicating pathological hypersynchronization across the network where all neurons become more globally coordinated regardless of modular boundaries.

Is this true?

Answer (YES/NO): YES